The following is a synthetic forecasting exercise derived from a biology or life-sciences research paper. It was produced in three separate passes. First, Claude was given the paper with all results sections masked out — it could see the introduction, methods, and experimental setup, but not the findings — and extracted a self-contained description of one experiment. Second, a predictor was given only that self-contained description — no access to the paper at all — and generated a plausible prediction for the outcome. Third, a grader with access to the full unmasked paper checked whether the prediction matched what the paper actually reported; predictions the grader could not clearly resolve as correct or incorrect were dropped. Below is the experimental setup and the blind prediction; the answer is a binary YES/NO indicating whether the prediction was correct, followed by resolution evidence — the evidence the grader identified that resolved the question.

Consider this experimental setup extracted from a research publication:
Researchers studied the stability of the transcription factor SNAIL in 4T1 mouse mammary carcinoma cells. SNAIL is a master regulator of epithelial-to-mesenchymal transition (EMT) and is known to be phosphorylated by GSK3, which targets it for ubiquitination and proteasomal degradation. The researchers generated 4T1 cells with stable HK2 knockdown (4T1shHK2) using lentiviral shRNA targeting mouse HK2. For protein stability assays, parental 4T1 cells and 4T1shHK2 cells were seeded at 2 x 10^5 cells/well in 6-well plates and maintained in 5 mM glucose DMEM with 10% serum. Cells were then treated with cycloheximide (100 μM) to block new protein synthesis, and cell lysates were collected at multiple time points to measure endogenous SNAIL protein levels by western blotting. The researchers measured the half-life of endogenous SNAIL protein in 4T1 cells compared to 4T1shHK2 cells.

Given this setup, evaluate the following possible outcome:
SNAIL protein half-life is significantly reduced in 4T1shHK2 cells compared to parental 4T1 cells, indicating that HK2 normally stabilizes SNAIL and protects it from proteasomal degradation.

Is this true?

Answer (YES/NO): YES